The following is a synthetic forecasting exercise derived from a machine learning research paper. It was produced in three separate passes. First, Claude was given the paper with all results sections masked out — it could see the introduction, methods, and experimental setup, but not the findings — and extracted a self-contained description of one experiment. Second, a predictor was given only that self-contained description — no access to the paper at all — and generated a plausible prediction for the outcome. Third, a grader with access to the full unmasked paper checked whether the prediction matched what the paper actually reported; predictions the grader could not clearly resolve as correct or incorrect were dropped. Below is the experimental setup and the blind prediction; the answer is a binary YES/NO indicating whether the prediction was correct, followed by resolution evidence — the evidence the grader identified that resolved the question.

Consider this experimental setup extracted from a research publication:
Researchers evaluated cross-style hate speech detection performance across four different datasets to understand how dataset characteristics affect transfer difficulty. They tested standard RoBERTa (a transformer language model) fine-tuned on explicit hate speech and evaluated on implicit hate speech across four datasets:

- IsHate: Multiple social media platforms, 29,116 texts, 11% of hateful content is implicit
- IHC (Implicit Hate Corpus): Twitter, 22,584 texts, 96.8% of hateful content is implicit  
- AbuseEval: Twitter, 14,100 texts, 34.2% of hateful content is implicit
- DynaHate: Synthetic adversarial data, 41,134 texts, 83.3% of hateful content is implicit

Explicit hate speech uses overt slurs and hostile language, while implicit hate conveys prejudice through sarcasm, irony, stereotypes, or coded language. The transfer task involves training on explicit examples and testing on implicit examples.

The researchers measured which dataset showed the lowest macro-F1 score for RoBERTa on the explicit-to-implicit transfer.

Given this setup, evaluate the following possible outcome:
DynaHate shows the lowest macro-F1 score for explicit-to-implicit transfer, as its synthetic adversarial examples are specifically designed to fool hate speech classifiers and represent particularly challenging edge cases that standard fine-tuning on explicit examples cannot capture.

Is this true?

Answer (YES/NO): NO